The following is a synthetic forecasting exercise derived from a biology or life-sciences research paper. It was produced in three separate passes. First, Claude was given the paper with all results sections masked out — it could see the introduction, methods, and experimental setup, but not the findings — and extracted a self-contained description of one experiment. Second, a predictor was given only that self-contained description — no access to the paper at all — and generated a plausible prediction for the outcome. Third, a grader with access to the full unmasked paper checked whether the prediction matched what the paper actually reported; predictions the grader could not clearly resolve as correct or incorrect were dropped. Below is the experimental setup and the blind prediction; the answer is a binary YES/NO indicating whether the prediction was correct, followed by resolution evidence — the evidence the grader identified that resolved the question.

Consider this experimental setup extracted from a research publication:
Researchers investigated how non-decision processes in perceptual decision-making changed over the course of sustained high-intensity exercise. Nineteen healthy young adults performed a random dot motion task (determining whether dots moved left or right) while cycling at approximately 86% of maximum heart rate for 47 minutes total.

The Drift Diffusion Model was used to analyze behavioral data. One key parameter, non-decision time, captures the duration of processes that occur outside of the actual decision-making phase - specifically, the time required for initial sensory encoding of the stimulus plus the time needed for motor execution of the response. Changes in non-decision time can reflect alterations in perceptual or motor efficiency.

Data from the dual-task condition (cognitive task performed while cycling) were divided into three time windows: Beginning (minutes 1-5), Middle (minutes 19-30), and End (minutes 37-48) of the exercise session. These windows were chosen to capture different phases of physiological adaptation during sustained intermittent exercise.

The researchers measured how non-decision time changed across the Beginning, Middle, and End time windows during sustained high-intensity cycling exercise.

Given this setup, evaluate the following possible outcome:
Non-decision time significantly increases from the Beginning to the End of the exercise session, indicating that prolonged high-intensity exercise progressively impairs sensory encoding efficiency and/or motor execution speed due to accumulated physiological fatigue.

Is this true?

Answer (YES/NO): NO